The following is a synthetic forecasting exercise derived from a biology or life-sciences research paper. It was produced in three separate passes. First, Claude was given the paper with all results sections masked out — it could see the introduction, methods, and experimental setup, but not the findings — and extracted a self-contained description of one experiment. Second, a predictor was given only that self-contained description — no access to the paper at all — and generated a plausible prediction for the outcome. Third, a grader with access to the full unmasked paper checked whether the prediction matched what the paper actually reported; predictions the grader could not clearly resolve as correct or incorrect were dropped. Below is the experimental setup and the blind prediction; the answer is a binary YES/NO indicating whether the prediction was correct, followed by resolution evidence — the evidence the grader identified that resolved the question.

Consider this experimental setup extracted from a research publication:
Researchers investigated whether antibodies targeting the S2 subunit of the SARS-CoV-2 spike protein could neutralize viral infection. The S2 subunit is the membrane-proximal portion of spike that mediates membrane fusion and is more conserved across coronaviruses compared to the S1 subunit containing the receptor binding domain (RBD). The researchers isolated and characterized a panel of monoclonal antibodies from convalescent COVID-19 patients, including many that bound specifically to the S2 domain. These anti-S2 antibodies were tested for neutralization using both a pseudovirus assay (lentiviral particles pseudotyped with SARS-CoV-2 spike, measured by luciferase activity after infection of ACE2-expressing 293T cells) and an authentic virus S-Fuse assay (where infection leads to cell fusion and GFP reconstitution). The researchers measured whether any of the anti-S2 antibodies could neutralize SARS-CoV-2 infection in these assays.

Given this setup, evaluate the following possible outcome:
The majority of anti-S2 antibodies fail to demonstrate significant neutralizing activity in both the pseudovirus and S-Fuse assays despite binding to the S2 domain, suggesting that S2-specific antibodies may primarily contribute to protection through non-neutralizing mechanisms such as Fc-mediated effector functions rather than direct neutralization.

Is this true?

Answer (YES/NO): YES